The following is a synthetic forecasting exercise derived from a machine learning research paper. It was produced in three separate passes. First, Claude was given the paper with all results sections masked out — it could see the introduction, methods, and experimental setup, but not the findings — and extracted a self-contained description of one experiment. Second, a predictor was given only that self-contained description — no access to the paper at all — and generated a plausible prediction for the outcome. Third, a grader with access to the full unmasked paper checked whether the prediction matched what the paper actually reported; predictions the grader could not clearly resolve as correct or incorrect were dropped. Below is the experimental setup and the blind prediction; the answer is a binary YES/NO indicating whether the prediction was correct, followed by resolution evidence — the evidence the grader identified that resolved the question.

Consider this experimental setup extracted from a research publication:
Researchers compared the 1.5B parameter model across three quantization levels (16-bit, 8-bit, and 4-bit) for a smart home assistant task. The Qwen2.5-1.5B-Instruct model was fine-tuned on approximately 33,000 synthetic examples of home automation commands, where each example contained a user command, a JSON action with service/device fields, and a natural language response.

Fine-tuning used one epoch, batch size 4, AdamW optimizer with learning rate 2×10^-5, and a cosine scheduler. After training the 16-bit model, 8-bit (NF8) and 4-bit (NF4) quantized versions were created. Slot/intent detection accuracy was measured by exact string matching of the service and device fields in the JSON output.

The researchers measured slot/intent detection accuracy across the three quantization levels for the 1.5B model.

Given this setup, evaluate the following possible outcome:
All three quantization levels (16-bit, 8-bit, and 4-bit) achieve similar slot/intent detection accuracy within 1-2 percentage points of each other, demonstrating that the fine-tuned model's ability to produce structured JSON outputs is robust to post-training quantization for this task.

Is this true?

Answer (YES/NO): NO